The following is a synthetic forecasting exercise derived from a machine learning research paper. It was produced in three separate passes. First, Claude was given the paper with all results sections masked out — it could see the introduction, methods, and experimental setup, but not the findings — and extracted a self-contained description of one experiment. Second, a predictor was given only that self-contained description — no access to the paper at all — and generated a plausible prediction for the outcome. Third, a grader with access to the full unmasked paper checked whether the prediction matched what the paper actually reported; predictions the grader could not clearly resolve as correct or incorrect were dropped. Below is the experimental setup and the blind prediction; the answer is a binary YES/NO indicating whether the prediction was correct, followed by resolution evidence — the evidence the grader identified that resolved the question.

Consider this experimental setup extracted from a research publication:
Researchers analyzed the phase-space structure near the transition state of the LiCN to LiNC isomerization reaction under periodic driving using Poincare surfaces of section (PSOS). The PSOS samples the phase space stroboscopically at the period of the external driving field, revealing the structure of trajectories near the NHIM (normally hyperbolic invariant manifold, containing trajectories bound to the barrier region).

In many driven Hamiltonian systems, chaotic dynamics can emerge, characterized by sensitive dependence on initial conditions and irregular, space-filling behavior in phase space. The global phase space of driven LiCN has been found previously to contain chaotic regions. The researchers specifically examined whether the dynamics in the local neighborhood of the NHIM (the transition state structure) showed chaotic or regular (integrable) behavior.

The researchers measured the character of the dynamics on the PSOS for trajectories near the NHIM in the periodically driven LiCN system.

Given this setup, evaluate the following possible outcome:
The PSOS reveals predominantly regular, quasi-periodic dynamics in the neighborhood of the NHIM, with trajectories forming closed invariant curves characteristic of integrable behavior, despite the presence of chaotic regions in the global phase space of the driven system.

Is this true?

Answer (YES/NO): YES